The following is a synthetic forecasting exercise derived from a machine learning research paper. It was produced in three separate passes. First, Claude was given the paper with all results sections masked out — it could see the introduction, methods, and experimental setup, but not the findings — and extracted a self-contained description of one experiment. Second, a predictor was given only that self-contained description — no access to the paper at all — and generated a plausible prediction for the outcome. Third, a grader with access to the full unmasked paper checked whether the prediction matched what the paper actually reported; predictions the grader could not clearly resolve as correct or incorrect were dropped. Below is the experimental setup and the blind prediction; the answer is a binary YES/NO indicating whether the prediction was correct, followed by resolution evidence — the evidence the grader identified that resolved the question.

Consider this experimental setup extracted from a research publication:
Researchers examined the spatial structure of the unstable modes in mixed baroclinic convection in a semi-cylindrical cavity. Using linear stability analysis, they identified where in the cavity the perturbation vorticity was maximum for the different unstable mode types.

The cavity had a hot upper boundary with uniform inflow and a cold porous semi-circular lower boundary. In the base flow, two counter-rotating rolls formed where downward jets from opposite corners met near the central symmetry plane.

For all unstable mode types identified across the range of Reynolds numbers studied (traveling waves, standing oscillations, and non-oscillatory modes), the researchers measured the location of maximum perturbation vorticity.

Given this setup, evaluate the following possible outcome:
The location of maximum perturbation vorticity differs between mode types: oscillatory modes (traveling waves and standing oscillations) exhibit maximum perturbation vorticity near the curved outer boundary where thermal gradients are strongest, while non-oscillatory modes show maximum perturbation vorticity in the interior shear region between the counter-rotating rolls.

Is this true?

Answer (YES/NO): NO